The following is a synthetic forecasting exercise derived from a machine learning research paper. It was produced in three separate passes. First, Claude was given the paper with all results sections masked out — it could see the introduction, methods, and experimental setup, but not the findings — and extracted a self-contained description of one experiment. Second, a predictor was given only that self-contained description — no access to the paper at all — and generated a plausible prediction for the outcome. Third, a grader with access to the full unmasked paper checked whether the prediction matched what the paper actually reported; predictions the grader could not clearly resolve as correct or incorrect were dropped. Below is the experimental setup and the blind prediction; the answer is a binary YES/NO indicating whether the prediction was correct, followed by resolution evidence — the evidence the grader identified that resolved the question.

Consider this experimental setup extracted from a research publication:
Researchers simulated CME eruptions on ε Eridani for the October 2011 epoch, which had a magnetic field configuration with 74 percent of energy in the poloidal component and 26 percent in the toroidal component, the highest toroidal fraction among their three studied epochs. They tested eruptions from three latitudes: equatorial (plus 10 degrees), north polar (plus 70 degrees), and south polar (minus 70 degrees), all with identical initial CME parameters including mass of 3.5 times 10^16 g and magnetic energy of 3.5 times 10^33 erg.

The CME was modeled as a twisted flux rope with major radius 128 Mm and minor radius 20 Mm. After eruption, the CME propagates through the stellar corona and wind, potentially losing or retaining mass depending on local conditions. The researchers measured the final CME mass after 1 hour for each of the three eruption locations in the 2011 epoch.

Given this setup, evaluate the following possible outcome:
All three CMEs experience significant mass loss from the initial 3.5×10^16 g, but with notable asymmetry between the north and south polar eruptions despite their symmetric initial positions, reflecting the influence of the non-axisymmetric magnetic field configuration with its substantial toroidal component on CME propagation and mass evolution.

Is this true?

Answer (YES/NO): NO